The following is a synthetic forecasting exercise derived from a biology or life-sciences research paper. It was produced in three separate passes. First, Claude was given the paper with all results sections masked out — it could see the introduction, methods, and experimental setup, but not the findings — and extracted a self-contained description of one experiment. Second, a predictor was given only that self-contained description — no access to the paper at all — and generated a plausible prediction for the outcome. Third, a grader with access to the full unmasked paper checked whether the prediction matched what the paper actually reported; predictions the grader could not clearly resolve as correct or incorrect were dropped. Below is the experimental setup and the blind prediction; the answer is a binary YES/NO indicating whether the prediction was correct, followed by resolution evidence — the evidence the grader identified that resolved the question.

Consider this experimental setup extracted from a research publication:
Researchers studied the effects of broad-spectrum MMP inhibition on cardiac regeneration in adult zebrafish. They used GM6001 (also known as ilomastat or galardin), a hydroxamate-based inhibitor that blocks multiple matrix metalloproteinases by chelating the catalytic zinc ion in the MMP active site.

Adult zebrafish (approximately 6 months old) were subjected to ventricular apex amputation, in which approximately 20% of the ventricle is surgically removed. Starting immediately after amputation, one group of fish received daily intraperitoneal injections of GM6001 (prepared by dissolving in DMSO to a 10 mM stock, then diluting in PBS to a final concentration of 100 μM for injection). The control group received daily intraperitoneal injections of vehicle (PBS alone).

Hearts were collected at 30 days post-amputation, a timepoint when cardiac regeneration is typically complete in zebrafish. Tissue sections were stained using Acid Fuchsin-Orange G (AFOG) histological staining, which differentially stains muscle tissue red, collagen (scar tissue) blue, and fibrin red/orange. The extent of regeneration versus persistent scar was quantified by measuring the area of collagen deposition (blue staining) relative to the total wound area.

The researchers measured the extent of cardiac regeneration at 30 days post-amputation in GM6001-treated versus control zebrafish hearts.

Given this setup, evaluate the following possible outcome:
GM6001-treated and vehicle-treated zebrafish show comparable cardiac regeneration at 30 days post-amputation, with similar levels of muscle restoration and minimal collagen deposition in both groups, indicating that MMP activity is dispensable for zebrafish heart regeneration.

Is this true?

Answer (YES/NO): NO